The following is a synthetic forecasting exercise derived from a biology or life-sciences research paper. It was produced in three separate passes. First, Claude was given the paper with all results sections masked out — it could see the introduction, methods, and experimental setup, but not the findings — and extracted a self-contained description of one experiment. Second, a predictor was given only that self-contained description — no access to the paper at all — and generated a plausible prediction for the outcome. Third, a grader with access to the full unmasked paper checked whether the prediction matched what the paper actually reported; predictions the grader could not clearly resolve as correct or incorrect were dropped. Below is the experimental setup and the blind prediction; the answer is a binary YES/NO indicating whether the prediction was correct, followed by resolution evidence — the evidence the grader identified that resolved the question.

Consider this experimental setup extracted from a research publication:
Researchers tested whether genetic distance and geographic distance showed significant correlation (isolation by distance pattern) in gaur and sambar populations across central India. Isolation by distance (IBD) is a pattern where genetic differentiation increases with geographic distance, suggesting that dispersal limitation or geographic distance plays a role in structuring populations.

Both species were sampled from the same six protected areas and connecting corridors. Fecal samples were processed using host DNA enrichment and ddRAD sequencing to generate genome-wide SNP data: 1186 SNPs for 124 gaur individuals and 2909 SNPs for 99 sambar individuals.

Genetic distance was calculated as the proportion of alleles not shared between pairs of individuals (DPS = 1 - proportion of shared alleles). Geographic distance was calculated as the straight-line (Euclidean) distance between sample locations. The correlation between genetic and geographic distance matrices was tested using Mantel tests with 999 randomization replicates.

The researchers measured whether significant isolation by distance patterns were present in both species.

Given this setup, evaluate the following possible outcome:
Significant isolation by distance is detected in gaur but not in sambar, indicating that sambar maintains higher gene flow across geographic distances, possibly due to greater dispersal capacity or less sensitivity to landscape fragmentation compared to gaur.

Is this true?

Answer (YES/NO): NO